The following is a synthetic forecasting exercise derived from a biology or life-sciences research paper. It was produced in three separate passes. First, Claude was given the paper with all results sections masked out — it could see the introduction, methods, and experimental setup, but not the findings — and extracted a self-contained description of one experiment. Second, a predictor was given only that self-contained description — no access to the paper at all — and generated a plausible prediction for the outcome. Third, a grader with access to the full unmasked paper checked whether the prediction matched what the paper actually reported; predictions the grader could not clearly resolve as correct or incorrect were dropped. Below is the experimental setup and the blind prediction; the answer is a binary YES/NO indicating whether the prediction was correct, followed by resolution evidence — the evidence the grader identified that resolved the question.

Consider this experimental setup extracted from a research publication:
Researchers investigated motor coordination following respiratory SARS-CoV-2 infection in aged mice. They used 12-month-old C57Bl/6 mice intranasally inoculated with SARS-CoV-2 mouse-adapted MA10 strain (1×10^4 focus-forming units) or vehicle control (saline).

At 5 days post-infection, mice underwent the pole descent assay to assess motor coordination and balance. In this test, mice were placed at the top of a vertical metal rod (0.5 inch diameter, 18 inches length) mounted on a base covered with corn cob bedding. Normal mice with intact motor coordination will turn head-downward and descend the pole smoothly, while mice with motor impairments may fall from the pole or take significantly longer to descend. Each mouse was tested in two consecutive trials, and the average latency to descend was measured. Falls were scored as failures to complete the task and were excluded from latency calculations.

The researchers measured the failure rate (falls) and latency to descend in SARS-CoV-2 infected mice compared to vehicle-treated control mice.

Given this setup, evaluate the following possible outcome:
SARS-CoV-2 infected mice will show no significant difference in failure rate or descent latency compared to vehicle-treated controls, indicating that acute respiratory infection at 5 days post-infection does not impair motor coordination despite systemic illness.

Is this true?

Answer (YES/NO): NO